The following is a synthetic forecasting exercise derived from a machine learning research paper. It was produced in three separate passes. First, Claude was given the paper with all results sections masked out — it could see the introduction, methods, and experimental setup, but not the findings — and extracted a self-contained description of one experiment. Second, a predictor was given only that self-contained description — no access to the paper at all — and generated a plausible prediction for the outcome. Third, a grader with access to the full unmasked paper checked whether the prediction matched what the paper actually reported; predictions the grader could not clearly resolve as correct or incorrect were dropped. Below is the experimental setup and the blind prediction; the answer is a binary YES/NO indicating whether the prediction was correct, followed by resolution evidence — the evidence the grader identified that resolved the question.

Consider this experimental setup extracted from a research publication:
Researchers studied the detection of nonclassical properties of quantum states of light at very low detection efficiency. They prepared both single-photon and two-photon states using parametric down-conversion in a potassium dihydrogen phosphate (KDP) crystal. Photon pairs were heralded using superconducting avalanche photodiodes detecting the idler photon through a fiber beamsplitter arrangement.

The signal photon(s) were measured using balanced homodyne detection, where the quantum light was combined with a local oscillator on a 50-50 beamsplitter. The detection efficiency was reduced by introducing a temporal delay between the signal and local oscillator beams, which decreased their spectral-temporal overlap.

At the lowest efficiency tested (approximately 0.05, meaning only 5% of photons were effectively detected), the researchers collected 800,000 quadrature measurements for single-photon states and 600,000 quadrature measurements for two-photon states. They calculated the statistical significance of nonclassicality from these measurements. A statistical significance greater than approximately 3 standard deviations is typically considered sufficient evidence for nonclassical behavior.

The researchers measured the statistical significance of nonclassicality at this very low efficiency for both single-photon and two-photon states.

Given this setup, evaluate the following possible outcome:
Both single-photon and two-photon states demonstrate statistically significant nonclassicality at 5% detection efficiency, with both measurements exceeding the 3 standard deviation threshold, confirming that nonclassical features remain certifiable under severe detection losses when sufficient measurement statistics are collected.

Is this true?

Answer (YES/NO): NO